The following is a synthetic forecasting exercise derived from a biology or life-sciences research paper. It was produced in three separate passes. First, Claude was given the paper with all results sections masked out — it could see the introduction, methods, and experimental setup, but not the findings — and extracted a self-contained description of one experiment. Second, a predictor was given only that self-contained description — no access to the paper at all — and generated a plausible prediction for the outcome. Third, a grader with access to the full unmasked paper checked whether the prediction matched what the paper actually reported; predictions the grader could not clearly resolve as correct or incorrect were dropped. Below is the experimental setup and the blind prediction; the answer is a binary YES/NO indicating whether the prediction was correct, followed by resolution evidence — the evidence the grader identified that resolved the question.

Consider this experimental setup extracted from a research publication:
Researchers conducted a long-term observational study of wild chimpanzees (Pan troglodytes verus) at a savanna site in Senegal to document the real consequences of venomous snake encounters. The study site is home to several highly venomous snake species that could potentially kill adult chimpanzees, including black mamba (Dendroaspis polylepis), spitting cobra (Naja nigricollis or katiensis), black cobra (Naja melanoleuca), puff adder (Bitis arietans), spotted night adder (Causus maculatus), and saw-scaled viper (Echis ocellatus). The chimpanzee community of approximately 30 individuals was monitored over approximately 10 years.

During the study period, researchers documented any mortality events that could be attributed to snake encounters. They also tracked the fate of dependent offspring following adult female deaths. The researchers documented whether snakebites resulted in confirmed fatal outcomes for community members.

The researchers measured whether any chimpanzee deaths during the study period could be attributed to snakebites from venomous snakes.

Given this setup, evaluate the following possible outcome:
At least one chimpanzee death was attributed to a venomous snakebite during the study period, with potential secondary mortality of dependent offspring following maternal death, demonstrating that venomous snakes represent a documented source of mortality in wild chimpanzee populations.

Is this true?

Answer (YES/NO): YES